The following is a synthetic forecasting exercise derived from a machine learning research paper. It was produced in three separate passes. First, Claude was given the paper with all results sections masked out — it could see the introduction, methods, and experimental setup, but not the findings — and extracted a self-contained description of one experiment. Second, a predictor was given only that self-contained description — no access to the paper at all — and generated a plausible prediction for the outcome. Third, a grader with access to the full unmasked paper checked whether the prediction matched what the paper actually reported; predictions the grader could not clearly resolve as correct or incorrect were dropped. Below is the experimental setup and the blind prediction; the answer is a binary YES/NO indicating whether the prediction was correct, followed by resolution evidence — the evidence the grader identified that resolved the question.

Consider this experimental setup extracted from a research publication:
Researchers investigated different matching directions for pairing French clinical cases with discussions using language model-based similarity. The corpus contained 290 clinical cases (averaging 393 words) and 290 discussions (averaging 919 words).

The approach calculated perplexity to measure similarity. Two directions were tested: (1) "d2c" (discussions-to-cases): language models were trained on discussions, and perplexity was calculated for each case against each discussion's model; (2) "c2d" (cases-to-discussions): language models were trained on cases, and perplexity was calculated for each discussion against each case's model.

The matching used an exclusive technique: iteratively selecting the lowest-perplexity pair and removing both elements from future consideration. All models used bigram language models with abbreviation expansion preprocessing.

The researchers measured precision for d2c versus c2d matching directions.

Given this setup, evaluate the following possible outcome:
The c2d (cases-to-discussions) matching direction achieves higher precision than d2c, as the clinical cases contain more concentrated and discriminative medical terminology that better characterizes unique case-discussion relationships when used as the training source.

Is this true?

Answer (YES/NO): NO